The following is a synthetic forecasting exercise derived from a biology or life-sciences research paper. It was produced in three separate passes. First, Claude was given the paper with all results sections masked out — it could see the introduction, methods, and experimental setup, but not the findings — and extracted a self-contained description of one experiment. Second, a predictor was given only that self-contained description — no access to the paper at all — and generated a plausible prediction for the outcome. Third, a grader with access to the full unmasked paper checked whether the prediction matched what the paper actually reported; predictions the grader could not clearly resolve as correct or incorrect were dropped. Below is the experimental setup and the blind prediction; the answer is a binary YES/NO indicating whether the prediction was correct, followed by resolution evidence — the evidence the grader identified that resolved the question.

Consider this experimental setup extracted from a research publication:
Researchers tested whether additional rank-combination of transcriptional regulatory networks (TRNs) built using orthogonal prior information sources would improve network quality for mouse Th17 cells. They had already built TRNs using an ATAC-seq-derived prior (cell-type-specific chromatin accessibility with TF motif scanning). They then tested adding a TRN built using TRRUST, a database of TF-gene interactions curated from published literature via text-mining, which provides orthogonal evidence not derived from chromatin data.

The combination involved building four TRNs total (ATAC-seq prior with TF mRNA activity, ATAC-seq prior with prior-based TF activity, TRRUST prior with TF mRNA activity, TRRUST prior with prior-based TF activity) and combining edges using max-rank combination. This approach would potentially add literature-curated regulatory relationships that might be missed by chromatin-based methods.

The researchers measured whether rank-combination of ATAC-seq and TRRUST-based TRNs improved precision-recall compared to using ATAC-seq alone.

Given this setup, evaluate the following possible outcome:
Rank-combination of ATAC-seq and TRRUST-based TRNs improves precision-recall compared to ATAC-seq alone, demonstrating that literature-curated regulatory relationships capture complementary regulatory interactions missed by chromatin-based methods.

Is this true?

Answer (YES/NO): NO